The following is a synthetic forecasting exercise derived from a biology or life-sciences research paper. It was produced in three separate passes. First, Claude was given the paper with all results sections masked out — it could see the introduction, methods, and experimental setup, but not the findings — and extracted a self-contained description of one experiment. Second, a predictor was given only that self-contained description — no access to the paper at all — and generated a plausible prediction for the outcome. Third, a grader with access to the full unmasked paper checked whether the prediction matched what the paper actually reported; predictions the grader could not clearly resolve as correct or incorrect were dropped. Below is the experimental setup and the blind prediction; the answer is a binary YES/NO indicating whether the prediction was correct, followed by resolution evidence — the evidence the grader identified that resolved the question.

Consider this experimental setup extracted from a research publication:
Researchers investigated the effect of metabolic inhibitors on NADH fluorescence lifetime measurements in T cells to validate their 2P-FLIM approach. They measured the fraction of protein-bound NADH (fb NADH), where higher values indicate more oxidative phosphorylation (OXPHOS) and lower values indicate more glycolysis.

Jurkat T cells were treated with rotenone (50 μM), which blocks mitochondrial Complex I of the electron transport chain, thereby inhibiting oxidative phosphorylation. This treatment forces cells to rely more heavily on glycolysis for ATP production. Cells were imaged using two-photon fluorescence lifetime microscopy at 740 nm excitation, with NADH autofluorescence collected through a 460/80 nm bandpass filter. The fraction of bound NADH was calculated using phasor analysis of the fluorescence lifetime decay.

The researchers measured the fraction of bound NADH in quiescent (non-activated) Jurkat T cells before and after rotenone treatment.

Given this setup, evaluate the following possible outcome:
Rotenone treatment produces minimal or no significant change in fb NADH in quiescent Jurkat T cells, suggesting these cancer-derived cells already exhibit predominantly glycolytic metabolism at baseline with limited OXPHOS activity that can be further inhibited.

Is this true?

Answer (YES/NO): NO